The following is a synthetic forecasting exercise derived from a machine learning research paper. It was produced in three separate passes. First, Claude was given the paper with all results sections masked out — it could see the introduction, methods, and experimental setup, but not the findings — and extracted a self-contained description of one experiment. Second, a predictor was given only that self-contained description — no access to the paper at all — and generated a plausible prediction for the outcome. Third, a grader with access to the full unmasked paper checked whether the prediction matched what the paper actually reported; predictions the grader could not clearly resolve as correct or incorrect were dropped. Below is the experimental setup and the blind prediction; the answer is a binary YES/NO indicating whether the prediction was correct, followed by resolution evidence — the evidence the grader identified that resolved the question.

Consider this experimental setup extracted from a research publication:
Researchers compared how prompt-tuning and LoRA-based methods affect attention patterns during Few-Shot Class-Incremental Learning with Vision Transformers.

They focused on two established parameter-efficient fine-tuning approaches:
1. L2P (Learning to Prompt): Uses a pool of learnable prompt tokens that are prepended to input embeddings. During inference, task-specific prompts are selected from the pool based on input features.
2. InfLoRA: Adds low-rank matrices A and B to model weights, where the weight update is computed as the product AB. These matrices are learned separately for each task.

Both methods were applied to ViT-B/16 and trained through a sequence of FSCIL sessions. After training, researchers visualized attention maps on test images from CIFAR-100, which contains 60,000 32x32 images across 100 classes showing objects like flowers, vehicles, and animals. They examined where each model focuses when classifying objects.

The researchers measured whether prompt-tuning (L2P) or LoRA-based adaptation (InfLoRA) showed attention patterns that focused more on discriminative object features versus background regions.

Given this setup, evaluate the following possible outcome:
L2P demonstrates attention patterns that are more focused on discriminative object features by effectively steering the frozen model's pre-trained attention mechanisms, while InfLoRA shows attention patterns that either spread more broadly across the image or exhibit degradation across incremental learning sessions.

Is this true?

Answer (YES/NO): NO